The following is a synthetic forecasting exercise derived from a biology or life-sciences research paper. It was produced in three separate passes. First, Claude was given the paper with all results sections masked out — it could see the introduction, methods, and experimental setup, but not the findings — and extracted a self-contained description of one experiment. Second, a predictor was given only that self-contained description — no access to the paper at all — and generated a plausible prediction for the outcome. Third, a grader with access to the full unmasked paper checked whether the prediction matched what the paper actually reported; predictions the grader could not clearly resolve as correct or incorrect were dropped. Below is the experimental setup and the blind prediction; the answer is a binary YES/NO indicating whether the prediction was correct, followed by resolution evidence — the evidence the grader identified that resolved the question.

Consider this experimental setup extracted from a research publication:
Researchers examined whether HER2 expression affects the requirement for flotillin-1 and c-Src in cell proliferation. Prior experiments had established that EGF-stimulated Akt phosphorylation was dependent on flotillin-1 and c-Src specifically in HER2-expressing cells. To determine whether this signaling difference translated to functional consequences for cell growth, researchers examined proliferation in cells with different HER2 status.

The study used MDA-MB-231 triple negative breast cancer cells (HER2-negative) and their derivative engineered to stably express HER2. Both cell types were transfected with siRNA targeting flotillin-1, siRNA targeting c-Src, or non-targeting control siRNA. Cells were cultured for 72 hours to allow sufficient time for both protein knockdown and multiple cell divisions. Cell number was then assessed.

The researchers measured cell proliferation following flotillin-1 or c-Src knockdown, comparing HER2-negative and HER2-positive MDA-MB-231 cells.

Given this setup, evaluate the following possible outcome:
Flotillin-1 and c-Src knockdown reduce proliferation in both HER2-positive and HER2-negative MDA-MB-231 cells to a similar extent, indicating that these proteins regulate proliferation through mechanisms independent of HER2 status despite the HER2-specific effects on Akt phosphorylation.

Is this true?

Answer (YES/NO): NO